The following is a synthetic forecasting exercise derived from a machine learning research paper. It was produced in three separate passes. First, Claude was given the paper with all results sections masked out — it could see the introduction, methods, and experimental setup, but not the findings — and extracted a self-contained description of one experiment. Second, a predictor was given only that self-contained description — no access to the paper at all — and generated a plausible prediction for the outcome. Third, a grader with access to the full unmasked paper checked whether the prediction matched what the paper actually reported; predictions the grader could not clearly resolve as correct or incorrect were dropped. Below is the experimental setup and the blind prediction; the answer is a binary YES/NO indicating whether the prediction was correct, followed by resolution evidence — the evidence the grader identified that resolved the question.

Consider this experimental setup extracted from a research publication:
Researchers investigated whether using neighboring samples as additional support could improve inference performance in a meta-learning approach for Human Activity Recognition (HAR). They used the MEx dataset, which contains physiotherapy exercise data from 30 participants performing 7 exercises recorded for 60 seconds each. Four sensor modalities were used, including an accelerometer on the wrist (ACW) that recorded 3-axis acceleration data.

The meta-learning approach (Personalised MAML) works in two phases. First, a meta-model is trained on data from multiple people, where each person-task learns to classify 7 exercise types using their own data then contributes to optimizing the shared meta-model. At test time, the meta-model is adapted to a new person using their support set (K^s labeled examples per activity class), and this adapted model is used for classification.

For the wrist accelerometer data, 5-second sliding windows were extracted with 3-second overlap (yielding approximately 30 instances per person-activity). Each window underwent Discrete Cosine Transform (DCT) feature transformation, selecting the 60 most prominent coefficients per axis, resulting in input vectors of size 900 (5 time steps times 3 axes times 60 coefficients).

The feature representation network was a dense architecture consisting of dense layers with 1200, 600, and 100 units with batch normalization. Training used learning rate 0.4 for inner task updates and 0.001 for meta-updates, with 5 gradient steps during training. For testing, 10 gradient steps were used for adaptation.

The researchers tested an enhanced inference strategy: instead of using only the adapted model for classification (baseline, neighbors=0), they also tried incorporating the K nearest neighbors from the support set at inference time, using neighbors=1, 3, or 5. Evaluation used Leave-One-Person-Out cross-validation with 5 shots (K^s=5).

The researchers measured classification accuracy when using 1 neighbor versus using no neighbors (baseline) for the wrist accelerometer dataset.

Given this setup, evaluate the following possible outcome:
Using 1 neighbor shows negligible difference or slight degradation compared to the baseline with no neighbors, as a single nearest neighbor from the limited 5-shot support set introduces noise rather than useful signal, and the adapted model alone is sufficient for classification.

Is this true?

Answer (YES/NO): NO